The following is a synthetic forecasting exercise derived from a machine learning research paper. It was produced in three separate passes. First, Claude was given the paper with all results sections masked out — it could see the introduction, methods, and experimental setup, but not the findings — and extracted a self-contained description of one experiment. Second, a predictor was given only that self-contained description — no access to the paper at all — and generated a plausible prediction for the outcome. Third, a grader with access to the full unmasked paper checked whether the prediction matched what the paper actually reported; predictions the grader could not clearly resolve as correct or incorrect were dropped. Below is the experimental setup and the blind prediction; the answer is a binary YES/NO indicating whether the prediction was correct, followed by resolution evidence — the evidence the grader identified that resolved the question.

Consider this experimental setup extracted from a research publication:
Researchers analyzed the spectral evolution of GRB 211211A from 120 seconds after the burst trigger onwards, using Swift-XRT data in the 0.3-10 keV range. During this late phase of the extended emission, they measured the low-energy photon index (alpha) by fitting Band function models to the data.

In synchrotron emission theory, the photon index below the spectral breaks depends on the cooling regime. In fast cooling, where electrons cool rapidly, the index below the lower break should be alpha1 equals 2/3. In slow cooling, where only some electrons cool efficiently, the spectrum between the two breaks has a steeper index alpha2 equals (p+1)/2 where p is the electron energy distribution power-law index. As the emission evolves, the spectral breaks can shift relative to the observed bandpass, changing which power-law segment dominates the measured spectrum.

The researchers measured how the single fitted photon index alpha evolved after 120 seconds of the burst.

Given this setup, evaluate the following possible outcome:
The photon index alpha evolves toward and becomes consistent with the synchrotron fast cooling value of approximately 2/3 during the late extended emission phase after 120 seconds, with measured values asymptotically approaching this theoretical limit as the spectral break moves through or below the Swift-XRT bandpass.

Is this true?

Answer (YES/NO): NO